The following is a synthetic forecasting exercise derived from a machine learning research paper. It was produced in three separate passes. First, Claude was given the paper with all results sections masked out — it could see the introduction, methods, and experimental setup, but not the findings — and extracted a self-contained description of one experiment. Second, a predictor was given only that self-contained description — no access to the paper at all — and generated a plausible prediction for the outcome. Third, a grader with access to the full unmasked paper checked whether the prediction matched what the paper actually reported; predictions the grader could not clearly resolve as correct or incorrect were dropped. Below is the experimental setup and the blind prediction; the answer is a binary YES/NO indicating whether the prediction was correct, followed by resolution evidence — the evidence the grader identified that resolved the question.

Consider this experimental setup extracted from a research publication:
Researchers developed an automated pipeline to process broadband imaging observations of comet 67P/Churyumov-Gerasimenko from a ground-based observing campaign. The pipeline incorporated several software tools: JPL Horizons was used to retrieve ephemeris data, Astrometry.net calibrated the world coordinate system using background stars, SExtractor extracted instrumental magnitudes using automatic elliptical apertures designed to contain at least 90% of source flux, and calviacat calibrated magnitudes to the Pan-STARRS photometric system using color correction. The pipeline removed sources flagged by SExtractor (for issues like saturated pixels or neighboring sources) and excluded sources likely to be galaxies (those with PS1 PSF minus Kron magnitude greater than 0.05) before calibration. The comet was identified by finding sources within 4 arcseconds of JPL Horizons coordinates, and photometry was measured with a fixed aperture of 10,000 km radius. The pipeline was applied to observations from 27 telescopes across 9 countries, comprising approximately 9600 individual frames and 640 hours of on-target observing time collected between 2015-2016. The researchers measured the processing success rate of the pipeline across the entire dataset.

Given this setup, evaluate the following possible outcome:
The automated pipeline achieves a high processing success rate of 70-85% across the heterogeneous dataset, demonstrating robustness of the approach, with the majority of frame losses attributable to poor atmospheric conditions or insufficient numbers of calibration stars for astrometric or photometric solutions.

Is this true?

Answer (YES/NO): YES